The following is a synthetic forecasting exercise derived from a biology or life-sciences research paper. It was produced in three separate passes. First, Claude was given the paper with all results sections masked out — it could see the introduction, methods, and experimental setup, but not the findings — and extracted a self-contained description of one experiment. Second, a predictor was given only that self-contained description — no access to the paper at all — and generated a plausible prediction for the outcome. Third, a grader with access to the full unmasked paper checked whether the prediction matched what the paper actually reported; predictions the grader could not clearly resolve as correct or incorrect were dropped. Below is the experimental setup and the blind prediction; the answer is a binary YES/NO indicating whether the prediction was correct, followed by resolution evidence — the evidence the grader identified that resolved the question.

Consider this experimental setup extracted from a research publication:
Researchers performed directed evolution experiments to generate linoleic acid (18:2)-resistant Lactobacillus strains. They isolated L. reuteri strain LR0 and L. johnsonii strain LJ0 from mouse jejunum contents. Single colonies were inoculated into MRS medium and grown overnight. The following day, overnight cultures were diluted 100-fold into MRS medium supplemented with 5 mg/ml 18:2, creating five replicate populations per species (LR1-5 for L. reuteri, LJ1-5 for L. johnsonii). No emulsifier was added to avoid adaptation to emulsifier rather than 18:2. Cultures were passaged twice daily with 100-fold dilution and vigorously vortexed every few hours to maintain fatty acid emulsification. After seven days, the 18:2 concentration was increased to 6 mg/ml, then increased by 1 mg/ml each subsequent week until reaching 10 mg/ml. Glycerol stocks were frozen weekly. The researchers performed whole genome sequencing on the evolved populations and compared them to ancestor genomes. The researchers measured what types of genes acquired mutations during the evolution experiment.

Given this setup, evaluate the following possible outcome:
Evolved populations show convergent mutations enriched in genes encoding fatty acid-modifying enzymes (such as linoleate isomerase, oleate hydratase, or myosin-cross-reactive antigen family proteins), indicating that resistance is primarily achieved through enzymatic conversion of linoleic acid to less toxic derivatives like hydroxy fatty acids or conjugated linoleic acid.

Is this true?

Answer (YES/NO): NO